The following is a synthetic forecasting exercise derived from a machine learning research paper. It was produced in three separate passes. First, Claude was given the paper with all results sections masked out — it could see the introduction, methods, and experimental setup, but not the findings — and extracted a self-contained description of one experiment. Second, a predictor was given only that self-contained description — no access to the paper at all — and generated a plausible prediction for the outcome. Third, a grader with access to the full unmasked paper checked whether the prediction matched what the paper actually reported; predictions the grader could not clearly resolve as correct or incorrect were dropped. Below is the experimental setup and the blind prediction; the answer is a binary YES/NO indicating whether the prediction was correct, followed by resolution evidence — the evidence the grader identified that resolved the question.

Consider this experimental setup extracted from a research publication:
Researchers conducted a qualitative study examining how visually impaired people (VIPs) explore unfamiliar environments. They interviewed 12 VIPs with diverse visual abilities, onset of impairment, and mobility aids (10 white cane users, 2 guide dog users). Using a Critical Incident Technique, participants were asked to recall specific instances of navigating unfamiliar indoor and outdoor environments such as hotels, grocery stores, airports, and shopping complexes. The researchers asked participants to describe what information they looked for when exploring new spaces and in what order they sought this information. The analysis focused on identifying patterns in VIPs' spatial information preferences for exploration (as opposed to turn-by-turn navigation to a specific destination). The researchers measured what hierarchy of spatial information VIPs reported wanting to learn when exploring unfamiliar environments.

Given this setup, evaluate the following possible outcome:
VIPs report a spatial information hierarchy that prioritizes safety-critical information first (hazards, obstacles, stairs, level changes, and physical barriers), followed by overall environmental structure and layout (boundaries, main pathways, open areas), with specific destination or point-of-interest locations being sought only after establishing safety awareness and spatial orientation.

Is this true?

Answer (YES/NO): NO